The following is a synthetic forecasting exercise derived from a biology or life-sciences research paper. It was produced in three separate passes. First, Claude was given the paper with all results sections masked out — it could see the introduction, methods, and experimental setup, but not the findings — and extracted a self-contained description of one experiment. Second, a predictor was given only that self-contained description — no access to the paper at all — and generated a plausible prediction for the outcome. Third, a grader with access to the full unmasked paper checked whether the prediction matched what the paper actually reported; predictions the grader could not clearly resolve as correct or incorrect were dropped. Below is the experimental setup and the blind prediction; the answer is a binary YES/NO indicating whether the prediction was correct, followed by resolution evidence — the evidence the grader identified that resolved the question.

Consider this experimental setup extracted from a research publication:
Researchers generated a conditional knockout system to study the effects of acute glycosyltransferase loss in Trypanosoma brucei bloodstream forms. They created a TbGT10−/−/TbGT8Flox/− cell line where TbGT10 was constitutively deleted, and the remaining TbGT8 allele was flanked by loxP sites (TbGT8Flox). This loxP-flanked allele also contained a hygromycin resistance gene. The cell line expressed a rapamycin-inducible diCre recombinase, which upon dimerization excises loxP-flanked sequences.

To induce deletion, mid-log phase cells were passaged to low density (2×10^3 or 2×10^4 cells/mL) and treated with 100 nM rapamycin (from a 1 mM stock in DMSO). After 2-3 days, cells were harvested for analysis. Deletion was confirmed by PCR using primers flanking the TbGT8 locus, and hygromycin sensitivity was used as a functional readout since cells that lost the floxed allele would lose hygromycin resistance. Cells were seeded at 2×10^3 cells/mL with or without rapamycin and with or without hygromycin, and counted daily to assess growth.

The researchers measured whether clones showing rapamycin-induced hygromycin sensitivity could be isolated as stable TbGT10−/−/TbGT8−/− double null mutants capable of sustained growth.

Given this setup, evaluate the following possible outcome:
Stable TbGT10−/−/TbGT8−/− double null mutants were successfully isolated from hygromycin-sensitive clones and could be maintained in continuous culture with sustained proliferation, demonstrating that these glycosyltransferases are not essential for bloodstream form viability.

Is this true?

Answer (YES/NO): YES